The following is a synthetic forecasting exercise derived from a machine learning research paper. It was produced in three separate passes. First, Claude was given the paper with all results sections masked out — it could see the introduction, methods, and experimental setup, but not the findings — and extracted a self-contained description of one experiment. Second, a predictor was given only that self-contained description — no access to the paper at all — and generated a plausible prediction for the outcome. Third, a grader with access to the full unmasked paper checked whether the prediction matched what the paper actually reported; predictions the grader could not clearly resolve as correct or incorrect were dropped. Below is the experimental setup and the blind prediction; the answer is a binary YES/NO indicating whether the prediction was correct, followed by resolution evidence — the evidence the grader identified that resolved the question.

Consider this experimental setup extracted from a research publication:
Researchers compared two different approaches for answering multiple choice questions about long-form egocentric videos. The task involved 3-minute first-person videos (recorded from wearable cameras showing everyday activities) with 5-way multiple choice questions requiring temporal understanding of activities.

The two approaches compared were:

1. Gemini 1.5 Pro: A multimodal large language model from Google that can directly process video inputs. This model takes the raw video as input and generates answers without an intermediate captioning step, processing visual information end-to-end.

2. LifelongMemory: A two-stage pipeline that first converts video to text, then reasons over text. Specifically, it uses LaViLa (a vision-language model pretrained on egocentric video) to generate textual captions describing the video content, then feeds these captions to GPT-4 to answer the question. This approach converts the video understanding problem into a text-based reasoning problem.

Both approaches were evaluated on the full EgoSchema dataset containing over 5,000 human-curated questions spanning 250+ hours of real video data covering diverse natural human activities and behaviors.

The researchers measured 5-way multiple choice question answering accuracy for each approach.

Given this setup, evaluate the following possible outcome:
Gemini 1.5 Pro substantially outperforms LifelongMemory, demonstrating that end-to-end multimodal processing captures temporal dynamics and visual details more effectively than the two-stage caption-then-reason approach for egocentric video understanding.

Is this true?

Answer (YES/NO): NO